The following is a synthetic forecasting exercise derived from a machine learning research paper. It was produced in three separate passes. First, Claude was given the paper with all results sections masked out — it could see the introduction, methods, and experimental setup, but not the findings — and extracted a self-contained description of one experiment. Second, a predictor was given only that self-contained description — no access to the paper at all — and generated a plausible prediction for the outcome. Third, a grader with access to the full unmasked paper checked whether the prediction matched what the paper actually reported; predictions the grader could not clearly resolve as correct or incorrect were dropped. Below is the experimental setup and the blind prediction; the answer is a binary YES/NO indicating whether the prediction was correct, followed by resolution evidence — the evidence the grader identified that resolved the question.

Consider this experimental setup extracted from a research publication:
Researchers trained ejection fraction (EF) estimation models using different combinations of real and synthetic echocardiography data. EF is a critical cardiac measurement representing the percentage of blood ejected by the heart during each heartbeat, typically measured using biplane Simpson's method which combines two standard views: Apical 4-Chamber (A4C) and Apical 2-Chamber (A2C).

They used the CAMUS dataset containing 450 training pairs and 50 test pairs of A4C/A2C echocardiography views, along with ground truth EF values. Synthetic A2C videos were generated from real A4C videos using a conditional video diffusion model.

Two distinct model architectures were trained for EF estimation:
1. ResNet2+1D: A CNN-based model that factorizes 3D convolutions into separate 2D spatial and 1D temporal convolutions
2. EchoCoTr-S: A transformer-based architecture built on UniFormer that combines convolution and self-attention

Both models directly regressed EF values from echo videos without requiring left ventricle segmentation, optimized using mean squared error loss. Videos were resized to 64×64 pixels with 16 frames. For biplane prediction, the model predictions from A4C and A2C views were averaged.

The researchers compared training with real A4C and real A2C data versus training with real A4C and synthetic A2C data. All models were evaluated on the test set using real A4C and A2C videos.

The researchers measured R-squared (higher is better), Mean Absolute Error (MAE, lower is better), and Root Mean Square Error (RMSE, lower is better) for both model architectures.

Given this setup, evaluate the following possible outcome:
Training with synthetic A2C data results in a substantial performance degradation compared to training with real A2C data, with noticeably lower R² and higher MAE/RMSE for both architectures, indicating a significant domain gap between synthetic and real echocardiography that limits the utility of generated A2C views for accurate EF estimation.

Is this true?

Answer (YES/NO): NO